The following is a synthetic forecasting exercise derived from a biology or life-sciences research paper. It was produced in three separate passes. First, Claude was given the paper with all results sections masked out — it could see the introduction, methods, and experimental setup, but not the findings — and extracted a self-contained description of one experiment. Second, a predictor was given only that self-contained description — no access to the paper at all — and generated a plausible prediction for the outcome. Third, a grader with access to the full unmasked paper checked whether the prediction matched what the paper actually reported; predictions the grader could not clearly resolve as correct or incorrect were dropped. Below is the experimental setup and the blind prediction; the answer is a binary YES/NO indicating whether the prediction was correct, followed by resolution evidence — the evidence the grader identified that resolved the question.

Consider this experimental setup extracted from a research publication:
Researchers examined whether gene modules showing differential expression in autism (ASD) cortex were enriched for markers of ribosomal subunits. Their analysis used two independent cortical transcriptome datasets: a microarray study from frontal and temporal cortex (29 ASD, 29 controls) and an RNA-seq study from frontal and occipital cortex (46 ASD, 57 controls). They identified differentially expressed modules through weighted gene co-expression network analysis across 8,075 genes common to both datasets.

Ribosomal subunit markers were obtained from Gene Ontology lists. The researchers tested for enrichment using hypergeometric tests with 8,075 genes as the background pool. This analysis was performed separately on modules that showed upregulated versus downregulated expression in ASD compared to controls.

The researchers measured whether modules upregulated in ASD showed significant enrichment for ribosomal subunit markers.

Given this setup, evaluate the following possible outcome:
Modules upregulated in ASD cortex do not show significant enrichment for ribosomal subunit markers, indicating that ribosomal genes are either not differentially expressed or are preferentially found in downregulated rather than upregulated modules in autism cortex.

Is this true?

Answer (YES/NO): NO